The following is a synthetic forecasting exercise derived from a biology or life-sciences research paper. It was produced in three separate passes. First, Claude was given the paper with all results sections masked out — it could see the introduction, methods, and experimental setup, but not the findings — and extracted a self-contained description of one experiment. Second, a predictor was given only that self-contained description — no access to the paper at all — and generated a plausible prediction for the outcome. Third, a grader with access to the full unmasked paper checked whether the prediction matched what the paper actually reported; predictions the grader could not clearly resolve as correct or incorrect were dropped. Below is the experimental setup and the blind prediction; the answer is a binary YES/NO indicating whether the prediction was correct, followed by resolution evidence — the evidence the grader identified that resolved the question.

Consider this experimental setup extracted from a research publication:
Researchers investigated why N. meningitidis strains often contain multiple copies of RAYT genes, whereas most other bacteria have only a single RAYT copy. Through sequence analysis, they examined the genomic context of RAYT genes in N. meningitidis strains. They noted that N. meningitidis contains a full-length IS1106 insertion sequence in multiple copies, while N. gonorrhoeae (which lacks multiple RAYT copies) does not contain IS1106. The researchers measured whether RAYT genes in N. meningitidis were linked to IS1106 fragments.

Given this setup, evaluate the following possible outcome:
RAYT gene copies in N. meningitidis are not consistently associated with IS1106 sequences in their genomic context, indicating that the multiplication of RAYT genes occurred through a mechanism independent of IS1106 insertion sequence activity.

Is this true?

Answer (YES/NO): NO